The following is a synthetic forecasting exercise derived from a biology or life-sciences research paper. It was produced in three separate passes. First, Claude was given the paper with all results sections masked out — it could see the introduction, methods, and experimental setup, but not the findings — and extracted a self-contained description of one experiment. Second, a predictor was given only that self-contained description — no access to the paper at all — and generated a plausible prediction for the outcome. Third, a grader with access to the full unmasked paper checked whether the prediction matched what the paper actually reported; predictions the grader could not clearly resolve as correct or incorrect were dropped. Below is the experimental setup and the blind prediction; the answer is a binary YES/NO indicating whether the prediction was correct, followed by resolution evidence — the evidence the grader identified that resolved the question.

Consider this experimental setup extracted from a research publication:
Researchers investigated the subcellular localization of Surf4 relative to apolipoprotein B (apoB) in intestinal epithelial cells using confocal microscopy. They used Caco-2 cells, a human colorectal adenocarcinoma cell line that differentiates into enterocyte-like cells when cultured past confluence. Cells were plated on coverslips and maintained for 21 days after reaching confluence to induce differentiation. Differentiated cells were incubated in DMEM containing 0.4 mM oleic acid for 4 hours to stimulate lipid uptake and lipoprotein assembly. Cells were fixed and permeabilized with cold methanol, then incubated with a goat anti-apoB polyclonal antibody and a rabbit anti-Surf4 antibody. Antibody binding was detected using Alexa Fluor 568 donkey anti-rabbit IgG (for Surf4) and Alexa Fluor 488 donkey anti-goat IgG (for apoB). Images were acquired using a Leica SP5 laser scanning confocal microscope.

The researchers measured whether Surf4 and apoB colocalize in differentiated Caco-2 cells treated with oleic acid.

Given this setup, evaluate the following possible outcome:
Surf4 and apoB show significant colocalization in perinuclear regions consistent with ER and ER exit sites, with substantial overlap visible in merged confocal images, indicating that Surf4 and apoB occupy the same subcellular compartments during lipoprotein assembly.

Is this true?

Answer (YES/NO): NO